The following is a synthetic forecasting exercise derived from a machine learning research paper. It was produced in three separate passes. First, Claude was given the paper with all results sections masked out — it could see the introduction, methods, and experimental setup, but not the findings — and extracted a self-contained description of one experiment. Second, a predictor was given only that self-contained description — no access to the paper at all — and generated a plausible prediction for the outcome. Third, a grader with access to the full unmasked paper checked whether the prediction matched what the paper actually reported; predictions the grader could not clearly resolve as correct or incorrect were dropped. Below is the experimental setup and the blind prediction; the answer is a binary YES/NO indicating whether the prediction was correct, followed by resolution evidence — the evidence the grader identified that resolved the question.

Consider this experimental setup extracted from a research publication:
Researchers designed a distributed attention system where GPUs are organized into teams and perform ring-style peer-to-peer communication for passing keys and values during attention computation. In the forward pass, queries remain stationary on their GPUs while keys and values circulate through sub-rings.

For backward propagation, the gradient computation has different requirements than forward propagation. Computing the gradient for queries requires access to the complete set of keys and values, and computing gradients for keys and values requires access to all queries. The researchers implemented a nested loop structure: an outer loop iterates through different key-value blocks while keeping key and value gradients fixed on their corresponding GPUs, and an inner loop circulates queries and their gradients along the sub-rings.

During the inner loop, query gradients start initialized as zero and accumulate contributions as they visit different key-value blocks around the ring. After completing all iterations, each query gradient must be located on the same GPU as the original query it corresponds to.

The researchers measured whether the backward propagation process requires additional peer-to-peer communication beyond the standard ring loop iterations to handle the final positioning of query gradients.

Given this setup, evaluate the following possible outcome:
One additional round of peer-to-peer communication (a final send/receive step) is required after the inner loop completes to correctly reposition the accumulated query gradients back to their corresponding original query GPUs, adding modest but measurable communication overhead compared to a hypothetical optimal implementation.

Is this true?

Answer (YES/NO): YES